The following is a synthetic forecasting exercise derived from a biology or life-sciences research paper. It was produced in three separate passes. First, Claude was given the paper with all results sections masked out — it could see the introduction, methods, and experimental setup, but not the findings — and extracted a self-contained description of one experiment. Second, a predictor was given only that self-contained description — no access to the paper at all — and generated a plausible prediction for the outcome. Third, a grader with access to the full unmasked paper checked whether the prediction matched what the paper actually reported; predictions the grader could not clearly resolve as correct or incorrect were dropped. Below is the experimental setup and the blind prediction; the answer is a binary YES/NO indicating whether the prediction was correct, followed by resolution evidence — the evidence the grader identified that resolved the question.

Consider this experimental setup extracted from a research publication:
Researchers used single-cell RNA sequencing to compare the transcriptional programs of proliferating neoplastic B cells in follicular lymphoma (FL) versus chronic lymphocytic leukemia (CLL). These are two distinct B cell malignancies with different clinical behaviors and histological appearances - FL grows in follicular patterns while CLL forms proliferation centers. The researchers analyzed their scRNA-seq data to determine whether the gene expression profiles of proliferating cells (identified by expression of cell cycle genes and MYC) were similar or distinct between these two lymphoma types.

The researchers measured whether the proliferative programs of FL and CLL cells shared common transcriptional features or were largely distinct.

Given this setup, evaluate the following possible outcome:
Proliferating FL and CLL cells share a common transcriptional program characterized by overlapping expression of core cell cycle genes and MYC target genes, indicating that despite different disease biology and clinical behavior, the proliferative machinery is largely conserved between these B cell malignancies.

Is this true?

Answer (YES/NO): YES